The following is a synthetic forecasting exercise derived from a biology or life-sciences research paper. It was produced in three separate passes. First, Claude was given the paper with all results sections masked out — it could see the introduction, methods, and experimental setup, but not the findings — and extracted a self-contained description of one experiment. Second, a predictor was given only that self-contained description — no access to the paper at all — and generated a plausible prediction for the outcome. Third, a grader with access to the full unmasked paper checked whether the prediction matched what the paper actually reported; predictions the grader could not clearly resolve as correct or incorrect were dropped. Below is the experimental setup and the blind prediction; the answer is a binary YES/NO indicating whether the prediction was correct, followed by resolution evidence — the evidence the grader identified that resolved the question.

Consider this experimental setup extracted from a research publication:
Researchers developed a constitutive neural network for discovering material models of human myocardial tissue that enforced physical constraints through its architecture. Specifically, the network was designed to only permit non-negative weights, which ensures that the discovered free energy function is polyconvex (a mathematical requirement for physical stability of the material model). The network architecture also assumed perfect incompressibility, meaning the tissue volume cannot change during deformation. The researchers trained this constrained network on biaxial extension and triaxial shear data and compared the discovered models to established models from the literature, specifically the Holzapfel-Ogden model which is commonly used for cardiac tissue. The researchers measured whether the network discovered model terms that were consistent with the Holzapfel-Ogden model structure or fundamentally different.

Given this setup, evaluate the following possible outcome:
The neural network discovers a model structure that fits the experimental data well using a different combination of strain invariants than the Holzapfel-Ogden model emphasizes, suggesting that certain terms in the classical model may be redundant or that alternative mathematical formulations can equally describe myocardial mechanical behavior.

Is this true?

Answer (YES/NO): YES